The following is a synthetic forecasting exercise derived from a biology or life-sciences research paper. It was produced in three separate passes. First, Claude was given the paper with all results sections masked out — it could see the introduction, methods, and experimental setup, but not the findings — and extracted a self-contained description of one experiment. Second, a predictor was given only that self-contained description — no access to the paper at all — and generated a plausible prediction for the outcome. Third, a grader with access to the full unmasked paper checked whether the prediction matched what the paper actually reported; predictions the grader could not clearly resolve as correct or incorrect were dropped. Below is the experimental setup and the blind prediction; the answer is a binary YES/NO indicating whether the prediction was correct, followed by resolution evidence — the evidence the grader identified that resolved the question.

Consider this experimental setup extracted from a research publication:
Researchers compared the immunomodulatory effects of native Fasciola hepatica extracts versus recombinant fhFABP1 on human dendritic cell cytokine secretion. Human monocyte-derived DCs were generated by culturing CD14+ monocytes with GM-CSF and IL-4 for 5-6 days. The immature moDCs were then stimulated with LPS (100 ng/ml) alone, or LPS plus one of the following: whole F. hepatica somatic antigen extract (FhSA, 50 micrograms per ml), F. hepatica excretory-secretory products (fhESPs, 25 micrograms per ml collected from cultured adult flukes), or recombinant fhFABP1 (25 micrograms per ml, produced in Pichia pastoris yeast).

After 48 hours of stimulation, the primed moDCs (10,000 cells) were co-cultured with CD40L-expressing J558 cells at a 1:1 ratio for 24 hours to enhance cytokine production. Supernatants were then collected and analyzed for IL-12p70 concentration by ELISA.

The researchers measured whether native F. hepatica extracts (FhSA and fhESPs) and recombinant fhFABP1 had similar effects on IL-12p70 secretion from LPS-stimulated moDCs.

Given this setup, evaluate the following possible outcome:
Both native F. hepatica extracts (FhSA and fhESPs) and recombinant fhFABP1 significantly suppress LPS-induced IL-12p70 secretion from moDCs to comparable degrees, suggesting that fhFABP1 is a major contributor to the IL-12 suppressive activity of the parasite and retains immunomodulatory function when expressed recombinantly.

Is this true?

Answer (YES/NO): NO